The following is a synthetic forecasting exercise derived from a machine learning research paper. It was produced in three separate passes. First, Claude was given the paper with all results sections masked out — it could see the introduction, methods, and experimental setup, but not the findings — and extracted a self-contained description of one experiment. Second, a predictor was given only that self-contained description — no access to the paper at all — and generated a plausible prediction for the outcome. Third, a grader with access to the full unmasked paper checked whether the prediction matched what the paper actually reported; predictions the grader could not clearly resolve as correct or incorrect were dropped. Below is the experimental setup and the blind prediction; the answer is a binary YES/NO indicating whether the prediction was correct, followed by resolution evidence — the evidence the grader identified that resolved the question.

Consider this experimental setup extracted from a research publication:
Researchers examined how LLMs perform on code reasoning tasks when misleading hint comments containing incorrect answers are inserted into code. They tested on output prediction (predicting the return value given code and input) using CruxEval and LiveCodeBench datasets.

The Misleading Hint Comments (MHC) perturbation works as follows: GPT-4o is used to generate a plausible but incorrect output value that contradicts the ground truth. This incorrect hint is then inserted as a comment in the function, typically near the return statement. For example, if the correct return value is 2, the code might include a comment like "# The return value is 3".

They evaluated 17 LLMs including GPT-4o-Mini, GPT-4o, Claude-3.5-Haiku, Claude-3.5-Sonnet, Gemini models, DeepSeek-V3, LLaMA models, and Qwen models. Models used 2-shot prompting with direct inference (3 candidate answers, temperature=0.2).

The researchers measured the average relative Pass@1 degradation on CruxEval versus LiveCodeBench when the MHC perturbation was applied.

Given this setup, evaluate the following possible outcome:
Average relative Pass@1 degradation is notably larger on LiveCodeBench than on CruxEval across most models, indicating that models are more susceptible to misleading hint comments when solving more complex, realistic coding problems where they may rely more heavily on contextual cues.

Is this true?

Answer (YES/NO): YES